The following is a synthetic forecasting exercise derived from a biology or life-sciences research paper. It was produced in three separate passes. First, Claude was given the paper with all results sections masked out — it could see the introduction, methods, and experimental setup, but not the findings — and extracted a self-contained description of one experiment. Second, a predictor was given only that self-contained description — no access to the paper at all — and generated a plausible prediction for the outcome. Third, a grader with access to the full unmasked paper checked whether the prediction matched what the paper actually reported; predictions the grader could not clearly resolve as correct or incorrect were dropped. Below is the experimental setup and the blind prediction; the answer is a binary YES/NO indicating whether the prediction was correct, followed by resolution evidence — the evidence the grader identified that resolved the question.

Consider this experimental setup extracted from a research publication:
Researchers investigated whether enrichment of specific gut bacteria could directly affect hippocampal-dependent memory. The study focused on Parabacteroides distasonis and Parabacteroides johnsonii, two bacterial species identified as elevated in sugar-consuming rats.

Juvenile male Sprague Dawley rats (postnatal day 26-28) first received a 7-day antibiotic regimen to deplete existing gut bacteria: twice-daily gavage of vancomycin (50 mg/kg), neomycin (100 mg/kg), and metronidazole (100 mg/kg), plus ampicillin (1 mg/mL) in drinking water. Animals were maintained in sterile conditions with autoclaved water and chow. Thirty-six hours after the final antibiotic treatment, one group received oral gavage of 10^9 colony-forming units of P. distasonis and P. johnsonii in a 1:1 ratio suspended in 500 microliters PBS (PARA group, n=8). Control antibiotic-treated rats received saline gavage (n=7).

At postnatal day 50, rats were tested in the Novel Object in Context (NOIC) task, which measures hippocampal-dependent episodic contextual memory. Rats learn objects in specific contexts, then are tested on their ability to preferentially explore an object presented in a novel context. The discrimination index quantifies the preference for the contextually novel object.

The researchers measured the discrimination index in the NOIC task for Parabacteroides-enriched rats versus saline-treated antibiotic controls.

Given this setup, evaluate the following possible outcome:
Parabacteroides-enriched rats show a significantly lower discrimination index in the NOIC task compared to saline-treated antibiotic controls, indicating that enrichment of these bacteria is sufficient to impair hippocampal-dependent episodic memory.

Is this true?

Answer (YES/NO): YES